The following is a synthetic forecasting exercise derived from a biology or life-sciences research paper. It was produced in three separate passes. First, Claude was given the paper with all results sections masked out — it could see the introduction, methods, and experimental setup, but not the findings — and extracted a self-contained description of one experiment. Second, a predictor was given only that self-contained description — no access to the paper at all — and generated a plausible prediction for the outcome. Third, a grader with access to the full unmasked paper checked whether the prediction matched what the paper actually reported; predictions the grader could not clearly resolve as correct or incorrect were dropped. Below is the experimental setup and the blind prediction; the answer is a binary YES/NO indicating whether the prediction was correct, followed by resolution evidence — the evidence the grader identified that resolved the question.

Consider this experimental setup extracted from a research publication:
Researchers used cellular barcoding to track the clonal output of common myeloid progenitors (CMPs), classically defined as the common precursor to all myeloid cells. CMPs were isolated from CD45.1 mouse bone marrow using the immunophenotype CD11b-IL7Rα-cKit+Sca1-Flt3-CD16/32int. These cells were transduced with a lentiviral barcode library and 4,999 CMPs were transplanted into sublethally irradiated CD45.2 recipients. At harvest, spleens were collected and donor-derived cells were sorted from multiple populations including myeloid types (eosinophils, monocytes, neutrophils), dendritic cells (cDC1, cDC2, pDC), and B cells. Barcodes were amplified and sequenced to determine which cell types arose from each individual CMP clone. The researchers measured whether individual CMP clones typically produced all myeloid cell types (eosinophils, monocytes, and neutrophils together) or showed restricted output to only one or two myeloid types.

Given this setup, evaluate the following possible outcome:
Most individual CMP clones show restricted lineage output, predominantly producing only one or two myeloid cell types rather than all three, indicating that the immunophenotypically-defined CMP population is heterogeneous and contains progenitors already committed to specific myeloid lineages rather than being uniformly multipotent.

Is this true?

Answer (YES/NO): YES